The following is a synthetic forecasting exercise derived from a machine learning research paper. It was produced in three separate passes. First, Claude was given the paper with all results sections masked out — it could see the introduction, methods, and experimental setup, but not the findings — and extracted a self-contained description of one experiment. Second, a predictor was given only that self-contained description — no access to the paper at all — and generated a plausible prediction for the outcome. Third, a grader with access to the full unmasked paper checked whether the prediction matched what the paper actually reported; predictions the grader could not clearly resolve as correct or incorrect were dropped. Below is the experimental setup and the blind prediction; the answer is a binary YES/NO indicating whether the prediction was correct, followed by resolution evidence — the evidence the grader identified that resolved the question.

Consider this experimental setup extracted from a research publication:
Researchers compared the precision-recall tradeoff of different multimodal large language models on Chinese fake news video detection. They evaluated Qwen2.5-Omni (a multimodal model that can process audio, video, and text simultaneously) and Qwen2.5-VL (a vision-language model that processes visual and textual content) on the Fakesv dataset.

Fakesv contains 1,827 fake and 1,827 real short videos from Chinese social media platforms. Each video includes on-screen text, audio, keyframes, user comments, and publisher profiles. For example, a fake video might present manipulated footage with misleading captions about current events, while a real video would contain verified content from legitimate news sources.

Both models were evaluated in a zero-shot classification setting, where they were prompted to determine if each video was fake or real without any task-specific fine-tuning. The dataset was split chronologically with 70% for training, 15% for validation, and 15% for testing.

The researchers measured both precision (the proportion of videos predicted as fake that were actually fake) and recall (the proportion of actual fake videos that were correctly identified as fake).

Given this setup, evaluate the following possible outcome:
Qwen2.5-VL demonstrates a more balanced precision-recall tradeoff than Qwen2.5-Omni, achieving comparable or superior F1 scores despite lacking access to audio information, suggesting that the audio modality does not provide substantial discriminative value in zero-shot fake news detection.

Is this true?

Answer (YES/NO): YES